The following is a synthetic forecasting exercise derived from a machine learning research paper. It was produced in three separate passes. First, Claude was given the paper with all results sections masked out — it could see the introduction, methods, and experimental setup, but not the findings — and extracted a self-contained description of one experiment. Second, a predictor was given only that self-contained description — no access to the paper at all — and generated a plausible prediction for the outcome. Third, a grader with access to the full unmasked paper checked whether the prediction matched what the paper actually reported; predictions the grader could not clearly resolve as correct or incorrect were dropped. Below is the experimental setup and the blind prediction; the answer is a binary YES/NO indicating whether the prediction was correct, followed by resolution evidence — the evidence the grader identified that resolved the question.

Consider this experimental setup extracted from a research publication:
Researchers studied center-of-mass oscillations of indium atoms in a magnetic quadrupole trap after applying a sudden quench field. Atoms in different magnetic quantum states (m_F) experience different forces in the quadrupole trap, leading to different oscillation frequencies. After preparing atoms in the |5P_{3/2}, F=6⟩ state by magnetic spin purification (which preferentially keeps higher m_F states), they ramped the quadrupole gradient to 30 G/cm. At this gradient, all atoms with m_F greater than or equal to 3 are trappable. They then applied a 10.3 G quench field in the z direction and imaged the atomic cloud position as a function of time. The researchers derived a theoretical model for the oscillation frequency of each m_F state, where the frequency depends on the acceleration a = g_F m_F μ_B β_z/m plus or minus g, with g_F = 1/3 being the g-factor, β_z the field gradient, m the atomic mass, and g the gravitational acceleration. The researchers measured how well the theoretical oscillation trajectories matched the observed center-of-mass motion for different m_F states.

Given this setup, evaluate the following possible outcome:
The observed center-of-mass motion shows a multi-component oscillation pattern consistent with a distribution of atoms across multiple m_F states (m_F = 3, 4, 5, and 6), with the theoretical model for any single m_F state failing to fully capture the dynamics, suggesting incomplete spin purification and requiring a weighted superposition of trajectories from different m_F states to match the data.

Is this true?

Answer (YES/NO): NO